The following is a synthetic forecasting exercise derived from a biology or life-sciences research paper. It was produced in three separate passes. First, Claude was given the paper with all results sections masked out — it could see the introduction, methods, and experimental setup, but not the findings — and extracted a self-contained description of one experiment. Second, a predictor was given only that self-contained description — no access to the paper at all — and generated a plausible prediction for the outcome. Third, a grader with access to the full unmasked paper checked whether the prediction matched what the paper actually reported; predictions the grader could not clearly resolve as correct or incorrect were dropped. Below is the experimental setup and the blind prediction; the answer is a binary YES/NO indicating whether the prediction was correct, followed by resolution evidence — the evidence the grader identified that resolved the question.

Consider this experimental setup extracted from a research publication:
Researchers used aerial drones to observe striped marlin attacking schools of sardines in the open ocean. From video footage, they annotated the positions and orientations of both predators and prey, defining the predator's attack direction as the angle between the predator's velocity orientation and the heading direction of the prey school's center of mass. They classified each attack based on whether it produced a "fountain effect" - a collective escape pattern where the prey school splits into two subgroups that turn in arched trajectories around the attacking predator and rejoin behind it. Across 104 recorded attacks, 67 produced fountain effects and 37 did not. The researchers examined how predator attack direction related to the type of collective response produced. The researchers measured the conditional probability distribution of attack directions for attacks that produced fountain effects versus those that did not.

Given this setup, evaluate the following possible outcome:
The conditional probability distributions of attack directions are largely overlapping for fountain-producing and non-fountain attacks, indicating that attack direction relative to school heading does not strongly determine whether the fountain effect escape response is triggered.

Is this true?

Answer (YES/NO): NO